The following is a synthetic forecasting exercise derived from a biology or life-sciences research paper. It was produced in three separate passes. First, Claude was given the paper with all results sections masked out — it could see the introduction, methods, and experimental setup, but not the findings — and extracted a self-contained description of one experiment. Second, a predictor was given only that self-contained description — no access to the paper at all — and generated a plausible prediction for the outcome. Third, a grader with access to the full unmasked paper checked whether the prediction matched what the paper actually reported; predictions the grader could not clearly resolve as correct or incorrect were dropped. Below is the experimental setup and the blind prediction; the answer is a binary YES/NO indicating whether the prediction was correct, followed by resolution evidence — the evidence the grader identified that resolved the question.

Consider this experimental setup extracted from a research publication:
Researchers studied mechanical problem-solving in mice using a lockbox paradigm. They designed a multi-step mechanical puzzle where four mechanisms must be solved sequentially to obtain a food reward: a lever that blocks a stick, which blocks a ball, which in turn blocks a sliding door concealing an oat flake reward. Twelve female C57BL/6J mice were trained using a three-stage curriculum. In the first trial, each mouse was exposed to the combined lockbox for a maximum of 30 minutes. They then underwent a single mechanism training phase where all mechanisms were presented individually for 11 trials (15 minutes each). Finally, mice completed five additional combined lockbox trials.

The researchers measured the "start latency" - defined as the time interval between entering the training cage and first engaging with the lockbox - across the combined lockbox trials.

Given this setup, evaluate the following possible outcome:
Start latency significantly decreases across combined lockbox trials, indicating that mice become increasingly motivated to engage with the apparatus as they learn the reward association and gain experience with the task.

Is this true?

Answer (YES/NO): YES